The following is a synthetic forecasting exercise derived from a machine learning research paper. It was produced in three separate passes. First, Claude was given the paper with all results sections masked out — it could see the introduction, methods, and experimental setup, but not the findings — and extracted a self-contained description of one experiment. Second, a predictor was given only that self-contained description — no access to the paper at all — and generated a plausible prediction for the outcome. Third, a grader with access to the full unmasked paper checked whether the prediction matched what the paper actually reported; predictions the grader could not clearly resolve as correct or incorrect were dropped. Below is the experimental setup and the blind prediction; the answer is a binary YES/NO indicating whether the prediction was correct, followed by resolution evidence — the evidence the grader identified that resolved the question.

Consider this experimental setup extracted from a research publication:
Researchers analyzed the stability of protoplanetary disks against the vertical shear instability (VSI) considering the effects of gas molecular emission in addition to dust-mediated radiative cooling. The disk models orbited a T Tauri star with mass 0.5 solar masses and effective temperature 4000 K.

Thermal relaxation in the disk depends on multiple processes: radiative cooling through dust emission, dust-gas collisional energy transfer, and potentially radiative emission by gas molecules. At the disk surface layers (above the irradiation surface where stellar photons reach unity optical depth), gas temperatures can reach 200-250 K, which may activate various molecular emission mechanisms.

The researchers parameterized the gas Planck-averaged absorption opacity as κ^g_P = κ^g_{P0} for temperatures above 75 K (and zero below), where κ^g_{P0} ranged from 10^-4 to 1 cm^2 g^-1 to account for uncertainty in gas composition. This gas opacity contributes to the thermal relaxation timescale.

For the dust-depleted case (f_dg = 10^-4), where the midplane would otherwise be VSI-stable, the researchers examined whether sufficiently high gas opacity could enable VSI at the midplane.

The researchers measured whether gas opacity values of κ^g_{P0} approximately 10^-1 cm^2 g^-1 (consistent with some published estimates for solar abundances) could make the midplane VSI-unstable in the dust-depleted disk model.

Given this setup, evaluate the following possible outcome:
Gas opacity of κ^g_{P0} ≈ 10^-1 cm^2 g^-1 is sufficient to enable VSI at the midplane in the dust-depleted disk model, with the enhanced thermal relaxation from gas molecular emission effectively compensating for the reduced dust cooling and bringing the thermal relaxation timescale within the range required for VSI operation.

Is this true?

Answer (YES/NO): YES